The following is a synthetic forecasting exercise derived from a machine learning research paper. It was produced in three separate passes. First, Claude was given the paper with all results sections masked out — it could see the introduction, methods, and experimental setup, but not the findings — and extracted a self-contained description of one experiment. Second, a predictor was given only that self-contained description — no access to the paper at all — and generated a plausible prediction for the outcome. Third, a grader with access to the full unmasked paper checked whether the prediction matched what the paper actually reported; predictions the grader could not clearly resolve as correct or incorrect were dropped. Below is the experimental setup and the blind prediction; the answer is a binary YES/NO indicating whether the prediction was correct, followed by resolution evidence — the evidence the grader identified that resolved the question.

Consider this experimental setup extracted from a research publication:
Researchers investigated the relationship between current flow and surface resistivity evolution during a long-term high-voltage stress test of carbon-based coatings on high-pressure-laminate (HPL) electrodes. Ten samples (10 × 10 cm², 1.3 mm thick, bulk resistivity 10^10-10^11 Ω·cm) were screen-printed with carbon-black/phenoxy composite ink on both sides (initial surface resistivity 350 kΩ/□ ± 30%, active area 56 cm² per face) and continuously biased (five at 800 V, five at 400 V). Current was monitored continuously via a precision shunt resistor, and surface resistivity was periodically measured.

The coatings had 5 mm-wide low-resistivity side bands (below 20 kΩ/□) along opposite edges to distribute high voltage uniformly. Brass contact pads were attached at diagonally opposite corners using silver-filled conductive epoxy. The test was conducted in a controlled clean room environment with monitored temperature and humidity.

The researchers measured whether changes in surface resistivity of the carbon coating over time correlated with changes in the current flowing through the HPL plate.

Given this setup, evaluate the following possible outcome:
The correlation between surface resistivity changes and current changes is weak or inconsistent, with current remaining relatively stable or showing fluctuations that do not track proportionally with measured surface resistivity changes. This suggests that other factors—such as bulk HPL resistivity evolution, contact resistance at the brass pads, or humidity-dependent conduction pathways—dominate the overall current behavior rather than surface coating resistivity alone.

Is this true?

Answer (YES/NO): YES